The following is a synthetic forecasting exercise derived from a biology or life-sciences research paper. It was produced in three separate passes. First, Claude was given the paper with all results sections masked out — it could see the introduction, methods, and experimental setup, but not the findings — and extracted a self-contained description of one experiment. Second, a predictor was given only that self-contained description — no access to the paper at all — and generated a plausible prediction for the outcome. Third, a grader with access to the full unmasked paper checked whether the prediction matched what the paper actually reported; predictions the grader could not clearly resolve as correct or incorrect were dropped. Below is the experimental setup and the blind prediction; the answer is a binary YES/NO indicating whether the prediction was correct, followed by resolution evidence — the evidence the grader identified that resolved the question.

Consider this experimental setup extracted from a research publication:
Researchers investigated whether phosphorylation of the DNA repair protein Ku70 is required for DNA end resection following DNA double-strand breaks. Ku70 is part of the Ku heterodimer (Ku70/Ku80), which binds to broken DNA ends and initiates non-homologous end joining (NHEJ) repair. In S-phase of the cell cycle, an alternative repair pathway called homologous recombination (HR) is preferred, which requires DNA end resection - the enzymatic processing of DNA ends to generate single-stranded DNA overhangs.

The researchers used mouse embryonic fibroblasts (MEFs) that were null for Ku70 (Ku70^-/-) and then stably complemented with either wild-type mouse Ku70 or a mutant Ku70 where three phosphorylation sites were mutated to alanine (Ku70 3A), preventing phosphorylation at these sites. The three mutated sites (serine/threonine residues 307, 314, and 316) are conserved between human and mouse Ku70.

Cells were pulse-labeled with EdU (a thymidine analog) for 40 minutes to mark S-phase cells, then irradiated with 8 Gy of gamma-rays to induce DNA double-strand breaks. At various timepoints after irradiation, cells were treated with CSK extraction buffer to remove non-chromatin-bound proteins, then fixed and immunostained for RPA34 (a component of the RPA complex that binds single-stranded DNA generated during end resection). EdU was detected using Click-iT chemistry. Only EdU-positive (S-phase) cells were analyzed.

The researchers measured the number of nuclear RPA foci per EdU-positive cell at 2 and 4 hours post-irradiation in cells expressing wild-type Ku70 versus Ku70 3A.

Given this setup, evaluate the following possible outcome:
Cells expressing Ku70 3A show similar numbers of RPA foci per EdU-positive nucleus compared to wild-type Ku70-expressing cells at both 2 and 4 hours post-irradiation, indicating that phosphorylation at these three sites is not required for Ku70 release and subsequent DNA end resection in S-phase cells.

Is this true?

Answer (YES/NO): NO